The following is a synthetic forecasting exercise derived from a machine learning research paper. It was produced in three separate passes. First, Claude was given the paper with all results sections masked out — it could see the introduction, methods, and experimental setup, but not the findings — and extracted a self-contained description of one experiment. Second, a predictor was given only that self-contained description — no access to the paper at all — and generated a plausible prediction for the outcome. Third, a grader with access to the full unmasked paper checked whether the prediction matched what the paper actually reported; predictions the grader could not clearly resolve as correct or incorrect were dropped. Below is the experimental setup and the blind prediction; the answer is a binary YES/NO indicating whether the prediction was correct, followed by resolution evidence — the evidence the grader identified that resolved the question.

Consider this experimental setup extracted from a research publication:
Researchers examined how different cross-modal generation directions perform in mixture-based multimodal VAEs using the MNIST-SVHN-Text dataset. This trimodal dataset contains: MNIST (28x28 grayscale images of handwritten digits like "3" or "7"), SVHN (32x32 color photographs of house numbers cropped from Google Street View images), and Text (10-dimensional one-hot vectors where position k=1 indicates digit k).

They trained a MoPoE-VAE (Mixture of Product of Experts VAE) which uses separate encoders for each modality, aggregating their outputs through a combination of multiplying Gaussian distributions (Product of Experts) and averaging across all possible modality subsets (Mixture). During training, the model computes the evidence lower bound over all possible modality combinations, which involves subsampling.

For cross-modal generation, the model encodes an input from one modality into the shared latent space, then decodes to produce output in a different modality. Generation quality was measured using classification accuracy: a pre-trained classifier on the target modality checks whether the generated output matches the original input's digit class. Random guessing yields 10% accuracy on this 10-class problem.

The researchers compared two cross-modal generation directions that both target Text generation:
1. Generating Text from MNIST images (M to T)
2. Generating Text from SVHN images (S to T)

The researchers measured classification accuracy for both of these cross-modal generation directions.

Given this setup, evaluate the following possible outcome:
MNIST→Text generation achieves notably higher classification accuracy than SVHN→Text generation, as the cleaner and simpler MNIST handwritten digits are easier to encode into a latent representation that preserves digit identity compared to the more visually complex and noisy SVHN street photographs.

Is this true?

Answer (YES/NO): YES